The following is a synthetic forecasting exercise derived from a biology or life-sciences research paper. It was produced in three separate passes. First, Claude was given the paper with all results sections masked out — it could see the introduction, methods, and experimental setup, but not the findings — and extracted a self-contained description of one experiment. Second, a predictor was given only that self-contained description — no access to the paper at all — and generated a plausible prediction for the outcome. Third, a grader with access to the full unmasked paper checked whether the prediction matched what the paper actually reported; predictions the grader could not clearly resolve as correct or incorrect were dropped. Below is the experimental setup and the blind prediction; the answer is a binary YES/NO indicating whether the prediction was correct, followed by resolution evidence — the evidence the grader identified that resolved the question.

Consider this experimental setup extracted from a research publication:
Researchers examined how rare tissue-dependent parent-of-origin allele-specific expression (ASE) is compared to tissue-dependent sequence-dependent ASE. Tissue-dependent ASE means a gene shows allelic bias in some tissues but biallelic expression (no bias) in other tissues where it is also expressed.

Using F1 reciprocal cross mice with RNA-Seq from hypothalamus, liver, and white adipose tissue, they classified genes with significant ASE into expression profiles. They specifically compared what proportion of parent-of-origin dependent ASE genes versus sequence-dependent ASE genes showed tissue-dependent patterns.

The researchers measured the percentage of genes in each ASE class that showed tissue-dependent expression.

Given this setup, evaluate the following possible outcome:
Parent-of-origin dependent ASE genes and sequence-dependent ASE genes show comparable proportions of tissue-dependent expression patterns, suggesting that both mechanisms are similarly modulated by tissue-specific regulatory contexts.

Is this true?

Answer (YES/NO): NO